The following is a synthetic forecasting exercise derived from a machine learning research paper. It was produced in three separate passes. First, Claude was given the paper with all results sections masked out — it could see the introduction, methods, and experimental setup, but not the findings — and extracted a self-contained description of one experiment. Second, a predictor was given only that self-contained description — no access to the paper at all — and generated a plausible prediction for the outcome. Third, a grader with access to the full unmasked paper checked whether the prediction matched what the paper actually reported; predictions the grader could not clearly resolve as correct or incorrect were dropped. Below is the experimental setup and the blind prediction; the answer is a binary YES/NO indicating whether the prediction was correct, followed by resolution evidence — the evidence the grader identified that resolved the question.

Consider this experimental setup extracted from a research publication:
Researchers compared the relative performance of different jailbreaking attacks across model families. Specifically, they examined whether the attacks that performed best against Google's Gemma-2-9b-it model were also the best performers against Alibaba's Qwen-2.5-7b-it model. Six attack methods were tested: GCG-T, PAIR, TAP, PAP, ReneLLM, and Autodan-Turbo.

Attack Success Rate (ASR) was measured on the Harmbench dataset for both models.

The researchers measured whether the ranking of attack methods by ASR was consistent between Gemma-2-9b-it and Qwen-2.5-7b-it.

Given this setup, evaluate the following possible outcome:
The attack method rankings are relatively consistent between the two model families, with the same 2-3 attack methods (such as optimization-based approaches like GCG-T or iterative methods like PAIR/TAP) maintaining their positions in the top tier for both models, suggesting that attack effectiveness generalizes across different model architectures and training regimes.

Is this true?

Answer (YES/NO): NO